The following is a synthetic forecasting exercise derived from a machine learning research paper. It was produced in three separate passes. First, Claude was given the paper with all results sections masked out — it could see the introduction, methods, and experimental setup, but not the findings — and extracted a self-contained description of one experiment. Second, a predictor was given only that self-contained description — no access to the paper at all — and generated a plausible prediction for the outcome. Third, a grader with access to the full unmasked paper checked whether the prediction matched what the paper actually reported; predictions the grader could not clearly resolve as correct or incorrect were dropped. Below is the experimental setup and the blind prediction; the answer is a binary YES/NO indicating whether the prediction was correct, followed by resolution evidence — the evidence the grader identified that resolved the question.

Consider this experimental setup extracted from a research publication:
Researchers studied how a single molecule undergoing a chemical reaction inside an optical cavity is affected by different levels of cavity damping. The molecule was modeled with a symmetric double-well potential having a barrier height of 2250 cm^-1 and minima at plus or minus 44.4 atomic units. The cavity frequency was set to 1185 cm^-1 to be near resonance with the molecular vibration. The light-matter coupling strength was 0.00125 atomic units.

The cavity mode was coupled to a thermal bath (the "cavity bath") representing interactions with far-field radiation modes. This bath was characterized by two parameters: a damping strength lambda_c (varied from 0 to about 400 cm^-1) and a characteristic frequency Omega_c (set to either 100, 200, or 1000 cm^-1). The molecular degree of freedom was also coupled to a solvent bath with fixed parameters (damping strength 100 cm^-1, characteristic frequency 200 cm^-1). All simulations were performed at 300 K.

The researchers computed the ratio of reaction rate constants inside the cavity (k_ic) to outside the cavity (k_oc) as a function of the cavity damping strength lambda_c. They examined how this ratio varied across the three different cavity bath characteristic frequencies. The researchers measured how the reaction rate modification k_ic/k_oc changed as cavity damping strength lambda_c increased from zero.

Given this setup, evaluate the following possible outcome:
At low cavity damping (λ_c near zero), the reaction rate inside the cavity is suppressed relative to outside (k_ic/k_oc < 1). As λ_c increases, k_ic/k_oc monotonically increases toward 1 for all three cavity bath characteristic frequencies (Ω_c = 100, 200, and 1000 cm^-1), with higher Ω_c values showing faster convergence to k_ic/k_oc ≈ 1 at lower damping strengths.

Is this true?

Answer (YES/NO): NO